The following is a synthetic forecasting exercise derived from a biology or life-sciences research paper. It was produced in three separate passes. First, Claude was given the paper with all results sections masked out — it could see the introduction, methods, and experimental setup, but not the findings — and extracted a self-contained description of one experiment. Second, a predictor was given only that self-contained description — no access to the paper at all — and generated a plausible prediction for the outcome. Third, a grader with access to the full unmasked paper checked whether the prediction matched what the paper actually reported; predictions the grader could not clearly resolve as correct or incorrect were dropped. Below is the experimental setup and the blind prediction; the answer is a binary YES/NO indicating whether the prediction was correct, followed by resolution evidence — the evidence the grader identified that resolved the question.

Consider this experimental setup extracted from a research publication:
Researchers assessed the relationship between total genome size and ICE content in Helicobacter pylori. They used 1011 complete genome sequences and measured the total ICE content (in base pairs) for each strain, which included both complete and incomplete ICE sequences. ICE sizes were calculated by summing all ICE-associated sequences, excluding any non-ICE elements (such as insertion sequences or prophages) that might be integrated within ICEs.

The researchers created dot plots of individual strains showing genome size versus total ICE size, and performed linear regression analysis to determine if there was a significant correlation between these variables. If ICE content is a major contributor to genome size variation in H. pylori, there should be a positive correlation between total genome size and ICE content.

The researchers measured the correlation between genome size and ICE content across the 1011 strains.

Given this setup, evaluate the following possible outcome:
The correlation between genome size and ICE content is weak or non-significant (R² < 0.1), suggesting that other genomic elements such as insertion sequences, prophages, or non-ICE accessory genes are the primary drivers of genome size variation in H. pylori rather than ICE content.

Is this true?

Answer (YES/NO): NO